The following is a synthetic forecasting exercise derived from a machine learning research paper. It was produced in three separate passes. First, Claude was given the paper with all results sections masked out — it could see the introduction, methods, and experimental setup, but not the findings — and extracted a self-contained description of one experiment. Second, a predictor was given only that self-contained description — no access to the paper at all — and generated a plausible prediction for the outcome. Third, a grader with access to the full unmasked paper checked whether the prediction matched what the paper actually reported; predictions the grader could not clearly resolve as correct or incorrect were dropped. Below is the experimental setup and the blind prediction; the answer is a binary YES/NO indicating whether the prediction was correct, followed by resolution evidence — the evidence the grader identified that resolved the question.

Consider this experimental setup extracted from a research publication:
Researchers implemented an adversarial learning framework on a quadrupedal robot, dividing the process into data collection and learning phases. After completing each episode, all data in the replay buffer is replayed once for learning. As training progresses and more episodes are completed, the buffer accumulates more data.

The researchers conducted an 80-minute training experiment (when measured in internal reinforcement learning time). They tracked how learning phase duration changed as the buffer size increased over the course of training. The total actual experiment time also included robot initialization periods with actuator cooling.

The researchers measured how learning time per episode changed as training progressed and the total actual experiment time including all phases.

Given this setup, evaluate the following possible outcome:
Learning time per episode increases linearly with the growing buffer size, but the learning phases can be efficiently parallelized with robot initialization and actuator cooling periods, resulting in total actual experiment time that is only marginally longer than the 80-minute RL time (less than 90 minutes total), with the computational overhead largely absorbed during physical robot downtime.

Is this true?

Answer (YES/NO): NO